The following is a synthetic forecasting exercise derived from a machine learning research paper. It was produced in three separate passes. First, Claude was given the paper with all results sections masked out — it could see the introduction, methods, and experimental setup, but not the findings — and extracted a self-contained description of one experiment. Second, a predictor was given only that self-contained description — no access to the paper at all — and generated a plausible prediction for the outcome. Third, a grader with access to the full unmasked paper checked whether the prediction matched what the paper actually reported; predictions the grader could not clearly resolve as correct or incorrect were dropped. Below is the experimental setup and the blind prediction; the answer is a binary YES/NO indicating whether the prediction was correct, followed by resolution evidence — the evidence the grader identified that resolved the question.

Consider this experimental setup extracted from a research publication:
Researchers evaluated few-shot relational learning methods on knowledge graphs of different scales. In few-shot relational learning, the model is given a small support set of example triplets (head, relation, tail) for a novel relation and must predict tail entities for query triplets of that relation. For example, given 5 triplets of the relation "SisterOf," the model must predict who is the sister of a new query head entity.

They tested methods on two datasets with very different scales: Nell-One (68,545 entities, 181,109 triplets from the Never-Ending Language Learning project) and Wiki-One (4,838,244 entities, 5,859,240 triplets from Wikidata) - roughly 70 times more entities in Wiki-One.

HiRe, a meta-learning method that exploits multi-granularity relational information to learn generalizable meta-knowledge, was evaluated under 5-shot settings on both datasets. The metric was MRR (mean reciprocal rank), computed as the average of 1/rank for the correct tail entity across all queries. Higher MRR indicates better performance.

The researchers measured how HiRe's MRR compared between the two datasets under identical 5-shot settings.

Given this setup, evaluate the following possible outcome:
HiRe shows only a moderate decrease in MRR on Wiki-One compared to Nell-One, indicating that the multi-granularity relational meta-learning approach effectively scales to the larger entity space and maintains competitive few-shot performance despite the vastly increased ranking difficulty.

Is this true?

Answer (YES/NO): NO